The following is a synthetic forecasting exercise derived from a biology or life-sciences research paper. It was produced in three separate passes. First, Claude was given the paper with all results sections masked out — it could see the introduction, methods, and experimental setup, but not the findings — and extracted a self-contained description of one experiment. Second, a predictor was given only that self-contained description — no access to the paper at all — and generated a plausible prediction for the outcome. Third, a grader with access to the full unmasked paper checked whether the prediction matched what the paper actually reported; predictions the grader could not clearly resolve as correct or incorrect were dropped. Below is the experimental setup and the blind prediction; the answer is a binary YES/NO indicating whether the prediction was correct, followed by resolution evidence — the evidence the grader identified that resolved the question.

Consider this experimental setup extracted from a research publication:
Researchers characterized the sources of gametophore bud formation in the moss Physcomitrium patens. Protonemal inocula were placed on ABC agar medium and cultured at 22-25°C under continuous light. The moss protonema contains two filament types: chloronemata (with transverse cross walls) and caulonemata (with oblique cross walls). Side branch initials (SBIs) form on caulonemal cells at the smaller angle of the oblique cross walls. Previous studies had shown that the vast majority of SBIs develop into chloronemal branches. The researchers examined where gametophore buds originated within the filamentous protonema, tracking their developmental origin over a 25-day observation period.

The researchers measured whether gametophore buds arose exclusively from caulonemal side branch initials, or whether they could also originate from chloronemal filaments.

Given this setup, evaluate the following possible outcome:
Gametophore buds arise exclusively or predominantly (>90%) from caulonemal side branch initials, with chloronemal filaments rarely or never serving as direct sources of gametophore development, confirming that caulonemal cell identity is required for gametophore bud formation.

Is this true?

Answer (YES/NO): NO